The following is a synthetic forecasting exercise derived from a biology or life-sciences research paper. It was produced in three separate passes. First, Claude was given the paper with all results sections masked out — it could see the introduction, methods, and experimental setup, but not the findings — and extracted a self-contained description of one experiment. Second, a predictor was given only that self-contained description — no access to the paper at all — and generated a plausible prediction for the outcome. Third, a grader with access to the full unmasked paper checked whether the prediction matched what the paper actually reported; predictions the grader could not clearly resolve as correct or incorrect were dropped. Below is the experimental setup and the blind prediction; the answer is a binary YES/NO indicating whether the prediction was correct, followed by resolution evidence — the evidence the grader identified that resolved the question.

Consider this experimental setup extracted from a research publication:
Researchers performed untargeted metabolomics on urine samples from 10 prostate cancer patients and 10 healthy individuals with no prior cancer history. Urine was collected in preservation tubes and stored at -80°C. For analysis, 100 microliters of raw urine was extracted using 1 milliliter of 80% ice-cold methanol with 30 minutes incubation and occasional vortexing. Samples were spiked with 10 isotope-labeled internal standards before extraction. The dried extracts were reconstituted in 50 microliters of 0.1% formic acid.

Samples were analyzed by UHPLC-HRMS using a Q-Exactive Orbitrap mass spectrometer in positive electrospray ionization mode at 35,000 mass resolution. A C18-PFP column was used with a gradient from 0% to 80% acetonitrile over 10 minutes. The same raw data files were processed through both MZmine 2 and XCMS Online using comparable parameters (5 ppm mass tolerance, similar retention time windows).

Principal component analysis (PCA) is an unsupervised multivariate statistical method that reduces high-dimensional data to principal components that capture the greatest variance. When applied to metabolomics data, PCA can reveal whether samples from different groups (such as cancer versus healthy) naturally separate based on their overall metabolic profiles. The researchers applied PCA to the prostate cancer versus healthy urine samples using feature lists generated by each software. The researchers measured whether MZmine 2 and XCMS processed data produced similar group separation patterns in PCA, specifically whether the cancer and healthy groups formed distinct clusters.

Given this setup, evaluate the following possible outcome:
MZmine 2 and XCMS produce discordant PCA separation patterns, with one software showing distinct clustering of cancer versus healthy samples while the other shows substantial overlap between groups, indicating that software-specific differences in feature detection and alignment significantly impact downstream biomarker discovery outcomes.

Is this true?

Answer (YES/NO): NO